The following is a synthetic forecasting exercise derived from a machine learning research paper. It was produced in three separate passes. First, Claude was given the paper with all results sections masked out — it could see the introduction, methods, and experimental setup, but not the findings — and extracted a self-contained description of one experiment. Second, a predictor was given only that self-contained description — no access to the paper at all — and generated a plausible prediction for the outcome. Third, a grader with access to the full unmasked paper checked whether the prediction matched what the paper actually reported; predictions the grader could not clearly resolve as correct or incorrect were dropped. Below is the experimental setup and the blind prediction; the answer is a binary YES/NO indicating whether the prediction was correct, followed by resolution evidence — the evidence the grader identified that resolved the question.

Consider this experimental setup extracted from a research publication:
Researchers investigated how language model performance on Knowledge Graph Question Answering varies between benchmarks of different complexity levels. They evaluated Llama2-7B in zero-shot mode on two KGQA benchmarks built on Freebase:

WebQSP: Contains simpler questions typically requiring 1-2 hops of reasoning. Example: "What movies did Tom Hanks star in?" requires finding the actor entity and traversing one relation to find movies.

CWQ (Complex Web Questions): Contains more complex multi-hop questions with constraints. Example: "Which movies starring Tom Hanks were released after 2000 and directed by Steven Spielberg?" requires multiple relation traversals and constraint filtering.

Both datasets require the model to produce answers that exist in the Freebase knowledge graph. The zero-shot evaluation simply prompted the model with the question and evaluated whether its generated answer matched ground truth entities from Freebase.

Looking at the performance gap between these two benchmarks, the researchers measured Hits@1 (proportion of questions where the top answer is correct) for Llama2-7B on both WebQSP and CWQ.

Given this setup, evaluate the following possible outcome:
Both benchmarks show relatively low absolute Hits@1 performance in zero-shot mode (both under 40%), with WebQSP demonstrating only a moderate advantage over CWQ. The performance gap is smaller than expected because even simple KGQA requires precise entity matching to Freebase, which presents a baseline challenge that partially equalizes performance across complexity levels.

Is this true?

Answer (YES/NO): NO